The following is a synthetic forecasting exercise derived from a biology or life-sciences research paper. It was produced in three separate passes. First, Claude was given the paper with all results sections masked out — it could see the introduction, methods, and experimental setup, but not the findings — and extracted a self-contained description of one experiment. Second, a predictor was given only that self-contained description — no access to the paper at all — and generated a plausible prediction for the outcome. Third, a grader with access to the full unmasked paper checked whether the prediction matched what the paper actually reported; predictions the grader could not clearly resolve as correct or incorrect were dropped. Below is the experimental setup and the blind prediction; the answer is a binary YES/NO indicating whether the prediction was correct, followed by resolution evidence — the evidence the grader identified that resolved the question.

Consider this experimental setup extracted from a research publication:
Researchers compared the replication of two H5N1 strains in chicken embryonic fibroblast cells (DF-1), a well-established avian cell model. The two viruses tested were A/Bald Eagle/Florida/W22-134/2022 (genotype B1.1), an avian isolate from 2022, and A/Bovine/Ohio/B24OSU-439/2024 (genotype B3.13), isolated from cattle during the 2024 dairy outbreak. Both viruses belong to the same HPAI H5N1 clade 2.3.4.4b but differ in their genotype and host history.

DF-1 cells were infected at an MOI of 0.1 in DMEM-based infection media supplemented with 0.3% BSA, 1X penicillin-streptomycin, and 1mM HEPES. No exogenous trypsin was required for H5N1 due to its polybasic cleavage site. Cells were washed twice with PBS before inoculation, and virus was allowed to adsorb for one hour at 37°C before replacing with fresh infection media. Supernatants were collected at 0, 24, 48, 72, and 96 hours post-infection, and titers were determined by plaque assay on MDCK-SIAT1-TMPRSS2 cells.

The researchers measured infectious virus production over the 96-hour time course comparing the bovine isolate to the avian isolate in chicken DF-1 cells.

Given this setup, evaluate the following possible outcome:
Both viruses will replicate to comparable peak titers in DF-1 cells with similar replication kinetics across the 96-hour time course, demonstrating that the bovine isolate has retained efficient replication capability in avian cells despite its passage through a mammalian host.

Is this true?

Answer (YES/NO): NO